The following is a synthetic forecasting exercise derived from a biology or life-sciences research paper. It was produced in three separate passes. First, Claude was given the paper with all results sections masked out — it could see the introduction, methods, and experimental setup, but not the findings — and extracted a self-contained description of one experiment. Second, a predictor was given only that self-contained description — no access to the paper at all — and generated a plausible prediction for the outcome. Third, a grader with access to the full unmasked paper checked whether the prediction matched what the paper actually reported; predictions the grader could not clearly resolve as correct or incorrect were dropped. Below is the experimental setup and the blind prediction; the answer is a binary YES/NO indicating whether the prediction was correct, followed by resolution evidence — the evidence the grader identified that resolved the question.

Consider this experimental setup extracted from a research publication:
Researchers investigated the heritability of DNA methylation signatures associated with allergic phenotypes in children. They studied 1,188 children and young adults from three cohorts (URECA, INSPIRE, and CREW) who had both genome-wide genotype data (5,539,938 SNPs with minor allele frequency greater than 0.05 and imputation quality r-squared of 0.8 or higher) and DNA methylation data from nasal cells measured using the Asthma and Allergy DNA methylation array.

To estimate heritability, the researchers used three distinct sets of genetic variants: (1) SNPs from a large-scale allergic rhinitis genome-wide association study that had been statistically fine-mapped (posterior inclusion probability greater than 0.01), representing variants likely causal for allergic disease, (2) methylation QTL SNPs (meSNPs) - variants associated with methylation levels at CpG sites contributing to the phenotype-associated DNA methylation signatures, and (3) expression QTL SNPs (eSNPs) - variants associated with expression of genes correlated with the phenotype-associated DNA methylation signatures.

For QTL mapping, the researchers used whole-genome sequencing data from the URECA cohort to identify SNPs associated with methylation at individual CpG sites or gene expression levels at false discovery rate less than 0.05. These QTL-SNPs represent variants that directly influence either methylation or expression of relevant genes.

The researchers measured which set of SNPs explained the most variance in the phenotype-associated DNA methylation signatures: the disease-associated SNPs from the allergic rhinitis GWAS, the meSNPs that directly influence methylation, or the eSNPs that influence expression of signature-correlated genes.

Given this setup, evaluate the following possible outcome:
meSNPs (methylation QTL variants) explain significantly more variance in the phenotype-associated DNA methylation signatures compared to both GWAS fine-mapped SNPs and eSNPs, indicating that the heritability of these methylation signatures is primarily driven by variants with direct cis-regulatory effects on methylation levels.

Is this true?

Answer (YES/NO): NO